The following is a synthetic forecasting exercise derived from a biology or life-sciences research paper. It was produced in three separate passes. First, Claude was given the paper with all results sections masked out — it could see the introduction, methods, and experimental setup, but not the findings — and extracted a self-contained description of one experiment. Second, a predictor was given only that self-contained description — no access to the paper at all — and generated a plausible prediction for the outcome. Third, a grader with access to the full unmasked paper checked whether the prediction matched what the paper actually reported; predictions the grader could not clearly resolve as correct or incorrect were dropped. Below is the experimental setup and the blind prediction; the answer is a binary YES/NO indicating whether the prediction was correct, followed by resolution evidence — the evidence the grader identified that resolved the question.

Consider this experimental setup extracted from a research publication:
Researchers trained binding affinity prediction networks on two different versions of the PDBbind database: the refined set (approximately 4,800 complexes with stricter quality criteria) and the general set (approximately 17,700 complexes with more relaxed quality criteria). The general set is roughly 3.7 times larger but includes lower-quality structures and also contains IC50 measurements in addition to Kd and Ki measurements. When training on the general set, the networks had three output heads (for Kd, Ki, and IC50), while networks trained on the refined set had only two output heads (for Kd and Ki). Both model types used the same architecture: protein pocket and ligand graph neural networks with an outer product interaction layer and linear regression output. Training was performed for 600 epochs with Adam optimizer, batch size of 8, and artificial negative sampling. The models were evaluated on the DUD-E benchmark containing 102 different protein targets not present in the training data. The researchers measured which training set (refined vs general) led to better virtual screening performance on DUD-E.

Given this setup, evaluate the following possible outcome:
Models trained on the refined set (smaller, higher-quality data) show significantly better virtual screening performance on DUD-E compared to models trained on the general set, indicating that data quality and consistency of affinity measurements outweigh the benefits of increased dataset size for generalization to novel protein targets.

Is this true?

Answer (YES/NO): NO